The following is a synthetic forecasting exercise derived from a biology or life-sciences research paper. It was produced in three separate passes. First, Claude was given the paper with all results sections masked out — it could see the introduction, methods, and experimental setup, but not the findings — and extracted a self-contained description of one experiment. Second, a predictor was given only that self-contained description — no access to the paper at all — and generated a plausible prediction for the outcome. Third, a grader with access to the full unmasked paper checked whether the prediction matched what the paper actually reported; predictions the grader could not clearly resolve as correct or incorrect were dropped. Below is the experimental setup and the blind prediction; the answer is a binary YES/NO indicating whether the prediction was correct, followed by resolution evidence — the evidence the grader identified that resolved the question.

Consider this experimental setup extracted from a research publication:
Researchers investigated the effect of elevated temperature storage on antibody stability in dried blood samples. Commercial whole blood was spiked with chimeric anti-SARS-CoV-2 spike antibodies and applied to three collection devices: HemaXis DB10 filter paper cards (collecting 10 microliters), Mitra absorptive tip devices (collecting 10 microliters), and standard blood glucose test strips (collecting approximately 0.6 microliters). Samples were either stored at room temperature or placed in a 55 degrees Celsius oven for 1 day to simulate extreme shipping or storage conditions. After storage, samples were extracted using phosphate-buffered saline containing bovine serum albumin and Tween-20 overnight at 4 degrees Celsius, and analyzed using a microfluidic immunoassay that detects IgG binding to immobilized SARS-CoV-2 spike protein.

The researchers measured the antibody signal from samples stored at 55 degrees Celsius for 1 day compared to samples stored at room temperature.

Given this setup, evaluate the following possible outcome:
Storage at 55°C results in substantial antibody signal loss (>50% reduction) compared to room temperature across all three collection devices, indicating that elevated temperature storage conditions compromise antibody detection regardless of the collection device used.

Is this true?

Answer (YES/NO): NO